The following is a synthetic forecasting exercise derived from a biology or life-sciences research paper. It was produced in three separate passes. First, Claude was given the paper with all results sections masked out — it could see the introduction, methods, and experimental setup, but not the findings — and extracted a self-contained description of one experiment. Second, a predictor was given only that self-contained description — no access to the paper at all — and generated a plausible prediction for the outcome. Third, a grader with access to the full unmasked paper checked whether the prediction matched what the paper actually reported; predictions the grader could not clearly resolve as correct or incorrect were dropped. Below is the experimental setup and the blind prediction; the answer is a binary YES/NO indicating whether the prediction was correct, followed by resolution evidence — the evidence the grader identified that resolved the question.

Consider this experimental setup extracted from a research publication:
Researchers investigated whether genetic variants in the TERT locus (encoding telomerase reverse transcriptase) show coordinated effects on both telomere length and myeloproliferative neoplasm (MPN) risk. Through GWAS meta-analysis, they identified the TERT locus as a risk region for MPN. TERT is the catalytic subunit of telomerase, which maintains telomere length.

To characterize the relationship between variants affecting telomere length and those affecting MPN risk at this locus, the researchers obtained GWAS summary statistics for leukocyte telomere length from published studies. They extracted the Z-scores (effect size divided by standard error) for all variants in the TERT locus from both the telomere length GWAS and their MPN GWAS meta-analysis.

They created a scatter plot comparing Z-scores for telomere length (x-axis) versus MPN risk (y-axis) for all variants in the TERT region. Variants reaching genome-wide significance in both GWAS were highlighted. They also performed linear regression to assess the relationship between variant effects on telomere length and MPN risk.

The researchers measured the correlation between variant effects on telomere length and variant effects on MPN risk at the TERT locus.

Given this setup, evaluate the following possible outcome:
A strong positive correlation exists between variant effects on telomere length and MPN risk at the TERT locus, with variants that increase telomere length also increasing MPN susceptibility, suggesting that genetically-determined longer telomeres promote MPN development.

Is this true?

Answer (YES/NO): YES